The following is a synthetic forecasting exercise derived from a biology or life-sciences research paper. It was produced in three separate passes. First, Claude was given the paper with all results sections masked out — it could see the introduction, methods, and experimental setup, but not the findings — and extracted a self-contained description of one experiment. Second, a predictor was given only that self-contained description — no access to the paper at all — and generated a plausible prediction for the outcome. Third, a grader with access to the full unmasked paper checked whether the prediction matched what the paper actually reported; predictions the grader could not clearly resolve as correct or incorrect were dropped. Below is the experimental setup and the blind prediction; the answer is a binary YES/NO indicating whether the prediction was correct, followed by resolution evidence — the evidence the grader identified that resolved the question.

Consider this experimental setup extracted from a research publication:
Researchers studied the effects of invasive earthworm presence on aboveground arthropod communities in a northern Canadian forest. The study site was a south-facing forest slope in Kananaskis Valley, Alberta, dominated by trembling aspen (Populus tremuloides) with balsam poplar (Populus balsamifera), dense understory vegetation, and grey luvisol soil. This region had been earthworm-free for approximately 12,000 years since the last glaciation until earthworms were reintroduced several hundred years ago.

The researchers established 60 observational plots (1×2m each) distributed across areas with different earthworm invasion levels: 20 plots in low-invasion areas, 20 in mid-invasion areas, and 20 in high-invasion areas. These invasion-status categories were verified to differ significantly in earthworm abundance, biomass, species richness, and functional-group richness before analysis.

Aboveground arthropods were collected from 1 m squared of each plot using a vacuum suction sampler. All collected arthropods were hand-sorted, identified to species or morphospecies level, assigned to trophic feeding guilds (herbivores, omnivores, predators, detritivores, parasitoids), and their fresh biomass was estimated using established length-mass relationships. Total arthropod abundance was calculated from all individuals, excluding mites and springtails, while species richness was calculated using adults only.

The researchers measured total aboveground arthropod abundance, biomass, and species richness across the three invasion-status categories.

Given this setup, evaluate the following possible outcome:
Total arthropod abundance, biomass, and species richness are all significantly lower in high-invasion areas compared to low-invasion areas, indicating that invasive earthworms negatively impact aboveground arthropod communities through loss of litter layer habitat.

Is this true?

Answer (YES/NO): YES